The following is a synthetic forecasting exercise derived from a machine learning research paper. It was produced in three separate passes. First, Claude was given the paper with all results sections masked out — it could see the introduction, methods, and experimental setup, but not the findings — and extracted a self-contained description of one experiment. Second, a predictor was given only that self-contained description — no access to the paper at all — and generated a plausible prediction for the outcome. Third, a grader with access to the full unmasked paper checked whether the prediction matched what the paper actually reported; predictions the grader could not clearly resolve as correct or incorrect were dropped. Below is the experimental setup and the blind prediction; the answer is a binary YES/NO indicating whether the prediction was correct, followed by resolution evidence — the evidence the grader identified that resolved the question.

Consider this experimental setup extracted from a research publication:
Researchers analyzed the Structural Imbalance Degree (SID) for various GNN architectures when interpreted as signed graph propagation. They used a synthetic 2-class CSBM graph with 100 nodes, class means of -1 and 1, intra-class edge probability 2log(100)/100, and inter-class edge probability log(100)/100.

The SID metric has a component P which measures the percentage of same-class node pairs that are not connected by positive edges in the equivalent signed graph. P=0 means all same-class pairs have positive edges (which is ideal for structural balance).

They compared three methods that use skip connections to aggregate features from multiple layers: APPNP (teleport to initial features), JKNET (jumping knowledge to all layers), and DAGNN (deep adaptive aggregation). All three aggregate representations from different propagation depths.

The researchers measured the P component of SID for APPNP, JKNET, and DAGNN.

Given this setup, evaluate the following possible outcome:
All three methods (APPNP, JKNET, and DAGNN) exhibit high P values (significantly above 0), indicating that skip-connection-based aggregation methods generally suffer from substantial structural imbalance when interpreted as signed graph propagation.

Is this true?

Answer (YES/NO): NO